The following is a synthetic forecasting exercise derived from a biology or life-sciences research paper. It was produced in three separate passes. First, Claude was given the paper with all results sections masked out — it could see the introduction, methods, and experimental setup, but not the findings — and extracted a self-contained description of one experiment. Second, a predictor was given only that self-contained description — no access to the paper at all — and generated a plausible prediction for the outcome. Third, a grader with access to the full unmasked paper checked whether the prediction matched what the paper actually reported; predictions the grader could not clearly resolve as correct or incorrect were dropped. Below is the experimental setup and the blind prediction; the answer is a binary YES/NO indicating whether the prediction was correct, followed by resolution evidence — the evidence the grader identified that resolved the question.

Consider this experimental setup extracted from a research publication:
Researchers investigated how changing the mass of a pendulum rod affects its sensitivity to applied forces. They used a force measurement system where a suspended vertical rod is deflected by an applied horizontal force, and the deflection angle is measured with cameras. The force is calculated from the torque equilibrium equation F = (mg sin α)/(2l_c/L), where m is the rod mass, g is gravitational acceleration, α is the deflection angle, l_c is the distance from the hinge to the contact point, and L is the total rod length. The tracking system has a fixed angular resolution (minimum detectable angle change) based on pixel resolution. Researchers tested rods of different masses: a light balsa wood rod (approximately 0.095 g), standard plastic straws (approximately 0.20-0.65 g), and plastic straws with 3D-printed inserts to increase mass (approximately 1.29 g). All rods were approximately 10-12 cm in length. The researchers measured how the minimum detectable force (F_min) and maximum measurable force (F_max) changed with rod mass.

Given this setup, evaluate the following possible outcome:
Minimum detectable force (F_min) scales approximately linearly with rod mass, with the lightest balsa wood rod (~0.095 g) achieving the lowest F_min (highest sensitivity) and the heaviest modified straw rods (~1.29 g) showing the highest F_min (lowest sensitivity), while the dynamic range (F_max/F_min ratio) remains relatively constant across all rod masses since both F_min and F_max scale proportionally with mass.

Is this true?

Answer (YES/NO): YES